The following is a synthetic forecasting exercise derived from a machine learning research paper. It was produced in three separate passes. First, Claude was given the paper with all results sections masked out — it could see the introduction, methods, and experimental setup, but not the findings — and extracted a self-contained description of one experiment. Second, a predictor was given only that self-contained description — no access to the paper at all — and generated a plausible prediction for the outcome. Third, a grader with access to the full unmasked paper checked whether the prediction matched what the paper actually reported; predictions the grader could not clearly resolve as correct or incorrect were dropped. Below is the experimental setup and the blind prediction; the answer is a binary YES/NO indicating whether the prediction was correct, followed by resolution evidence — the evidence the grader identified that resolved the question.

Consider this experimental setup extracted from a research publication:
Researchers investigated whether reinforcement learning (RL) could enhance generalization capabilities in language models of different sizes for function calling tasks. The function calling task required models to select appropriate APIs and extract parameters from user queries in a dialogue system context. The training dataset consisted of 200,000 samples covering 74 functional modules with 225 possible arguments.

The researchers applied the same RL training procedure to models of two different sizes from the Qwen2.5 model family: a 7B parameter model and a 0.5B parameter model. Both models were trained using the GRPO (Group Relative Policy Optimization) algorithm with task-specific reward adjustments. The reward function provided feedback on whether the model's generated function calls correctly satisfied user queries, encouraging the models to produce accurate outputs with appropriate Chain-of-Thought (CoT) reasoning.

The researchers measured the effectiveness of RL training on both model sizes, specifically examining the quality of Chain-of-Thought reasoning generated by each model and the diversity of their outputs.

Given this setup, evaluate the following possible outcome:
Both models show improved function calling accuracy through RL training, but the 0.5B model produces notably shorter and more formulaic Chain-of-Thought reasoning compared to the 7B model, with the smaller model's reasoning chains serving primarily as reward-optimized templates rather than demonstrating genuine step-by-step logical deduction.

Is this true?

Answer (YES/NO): NO